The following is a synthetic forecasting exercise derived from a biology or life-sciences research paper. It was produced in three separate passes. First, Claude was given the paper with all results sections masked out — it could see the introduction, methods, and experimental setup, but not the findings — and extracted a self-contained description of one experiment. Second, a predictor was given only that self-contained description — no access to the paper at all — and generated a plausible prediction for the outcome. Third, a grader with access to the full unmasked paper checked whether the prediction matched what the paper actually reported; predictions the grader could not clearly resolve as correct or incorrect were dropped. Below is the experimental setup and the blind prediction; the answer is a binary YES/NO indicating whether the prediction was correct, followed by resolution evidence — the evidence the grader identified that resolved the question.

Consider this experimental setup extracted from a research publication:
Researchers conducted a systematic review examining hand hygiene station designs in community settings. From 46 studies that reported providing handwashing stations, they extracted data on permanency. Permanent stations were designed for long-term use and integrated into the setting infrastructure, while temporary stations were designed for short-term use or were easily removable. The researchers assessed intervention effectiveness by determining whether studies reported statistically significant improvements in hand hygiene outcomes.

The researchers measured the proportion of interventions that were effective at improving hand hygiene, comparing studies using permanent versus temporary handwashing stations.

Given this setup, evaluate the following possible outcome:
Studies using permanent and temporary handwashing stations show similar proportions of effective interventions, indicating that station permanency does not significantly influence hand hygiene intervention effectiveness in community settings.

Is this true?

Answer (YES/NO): NO